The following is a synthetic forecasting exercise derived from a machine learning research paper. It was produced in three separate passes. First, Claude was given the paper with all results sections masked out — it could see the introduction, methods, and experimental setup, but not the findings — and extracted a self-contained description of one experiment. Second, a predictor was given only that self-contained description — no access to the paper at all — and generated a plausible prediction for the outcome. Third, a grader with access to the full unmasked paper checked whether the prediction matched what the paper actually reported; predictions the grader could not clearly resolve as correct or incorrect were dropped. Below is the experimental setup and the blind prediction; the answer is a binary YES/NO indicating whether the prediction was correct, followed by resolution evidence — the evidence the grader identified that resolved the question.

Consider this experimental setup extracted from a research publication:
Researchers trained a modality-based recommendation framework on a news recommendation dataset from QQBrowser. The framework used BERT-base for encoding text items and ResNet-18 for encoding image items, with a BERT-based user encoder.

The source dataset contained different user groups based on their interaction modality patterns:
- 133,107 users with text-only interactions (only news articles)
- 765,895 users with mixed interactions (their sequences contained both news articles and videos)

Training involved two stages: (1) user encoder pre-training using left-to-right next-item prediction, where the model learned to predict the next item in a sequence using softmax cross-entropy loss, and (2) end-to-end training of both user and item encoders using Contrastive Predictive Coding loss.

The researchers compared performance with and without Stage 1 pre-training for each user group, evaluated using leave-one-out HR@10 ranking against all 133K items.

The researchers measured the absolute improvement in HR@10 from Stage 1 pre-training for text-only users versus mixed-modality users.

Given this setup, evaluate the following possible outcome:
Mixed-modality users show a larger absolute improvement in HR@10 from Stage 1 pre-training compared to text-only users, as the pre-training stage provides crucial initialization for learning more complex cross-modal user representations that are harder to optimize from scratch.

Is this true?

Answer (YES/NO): YES